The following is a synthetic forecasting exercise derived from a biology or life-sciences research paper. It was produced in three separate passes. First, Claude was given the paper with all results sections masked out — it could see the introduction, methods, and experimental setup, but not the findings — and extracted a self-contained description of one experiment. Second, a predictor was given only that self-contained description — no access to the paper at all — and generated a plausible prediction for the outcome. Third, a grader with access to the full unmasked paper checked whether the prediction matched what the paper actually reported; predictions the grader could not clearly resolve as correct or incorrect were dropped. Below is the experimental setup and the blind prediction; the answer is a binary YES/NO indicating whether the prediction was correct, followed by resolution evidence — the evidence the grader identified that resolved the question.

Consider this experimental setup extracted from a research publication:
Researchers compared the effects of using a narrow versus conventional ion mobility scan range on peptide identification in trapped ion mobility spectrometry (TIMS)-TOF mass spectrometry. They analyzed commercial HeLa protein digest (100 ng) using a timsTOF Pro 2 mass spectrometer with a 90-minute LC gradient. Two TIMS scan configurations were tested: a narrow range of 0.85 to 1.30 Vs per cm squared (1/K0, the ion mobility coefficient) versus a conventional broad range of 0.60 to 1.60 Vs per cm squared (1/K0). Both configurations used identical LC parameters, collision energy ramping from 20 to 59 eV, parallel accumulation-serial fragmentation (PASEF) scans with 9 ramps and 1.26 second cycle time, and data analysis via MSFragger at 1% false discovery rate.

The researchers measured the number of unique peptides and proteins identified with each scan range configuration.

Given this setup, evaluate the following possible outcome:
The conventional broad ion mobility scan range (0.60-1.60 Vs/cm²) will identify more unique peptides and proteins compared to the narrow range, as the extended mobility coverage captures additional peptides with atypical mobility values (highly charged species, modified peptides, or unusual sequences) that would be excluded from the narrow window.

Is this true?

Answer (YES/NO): NO